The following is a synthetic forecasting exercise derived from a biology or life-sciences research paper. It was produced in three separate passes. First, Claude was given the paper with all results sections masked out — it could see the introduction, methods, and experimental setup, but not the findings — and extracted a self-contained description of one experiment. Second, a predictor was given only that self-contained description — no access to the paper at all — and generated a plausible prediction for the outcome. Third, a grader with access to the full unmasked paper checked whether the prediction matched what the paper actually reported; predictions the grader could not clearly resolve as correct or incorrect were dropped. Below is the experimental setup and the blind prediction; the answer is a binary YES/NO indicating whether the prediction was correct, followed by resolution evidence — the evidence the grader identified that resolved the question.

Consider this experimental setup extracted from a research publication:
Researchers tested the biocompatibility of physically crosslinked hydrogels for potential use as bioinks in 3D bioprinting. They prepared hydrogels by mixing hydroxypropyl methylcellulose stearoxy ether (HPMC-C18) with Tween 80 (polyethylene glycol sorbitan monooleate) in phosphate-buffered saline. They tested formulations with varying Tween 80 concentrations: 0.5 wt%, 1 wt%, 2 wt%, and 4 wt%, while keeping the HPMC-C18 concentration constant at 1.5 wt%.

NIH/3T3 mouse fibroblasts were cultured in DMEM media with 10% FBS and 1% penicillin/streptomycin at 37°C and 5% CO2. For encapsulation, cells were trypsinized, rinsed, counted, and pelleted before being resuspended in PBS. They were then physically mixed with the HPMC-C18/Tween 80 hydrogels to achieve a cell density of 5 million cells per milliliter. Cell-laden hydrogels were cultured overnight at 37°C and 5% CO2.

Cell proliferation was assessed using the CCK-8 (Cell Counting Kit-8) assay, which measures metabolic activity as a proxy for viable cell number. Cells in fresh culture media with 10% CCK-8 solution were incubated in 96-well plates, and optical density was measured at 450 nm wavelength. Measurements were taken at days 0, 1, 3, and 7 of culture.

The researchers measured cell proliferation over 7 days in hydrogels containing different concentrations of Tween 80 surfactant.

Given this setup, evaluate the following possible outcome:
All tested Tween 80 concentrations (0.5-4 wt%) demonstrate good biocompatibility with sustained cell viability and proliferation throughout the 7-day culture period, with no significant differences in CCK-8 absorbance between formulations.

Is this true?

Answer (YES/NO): NO